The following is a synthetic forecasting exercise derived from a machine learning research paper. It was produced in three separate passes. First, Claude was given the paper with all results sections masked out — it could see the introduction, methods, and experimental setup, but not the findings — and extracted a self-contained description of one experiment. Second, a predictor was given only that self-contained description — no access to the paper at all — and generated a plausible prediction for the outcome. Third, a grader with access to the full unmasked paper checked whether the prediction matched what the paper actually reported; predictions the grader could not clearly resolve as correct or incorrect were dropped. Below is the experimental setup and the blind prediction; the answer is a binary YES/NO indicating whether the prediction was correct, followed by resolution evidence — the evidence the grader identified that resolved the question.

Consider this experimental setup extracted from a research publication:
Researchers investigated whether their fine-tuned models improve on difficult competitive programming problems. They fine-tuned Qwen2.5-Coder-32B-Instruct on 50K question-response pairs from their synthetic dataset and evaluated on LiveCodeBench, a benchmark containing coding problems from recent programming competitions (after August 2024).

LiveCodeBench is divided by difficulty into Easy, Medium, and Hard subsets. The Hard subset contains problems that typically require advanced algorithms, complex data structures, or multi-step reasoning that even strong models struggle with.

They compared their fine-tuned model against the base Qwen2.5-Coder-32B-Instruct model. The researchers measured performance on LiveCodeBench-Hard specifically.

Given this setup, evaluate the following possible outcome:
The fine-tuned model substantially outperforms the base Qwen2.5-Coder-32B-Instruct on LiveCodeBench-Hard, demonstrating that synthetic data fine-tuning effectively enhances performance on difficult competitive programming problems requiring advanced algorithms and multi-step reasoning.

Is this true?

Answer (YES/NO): NO